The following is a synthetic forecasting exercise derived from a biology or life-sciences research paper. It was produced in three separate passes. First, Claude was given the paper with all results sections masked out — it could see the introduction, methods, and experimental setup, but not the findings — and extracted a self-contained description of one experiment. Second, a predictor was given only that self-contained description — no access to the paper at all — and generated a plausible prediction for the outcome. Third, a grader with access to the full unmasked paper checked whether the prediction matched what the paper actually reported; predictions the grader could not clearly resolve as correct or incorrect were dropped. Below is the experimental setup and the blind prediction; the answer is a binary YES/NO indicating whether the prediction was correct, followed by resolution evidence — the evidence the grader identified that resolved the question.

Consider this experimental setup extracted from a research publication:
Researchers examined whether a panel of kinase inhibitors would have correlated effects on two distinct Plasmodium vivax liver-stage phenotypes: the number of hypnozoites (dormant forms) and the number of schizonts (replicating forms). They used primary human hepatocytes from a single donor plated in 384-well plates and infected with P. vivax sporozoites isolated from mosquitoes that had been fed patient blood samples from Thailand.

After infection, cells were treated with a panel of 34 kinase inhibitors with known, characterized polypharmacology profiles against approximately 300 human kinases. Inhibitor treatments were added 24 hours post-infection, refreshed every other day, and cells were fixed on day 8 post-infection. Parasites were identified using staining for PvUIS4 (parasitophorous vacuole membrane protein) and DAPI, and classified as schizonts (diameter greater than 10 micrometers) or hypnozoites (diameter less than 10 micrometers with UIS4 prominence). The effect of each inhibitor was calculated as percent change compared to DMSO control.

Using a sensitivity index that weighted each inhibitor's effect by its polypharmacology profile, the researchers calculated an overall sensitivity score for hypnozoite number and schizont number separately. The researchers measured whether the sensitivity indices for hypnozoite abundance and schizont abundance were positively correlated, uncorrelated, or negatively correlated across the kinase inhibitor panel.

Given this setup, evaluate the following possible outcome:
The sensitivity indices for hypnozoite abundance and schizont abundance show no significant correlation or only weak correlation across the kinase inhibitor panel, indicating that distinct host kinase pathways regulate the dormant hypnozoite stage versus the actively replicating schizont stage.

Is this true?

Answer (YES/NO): NO